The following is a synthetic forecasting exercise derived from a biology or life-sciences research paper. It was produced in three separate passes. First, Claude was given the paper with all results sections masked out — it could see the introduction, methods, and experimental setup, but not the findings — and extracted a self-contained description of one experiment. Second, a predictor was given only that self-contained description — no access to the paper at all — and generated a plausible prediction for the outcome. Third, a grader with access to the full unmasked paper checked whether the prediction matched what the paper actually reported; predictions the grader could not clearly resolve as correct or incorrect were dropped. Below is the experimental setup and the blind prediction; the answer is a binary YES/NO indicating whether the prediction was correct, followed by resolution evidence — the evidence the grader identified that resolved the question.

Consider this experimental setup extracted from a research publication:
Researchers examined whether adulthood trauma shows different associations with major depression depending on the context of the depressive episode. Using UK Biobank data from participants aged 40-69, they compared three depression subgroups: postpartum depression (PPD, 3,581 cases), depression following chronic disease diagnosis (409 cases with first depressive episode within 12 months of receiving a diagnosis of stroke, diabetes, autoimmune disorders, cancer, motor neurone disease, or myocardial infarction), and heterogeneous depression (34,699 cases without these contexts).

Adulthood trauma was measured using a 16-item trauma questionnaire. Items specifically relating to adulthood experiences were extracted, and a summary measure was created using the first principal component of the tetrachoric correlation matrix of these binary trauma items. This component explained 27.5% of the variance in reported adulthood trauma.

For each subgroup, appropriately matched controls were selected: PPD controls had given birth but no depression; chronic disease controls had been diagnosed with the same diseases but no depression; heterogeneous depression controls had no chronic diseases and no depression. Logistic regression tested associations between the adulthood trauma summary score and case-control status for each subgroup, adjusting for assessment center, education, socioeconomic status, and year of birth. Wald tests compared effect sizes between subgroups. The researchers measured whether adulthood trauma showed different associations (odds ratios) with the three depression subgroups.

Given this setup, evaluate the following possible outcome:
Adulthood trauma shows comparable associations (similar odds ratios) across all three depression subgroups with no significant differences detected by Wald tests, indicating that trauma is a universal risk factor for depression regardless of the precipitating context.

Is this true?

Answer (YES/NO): NO